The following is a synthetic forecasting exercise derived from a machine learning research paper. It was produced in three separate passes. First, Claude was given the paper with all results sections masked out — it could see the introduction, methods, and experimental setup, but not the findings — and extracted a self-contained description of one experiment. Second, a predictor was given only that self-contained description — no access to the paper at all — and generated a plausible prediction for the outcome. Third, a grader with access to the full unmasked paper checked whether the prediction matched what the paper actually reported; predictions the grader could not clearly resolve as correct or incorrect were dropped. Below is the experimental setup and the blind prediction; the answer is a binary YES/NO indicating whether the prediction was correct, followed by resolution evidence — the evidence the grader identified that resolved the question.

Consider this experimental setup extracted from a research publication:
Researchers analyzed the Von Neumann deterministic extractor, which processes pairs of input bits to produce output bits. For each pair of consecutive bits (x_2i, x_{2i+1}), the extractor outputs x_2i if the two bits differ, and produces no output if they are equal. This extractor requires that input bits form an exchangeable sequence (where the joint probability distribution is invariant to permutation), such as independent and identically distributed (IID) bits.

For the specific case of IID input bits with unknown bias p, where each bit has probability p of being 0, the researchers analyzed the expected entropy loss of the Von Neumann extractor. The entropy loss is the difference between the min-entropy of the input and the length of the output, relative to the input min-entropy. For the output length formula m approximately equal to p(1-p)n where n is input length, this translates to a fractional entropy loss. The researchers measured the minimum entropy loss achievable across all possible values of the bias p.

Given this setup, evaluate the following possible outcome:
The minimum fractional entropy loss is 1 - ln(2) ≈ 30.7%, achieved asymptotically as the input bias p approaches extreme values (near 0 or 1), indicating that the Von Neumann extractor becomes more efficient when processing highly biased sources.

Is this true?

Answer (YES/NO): NO